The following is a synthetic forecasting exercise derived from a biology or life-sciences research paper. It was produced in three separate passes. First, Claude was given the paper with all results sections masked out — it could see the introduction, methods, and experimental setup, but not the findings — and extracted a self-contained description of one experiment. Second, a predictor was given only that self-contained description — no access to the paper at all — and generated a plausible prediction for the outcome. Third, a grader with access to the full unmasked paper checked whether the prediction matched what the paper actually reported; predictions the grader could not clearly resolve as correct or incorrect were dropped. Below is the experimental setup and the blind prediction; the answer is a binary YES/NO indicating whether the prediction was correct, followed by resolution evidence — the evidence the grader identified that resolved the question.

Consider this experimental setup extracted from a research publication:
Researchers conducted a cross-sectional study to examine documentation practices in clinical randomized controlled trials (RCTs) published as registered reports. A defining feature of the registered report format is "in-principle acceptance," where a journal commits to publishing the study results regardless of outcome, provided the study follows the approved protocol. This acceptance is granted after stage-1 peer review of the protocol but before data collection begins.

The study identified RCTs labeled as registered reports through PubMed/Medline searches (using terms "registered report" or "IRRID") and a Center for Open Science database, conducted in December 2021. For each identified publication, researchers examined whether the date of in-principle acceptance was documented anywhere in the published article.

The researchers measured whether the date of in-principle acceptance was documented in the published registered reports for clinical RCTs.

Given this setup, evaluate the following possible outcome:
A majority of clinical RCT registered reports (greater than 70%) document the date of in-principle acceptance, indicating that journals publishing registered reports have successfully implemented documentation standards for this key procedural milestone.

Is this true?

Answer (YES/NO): NO